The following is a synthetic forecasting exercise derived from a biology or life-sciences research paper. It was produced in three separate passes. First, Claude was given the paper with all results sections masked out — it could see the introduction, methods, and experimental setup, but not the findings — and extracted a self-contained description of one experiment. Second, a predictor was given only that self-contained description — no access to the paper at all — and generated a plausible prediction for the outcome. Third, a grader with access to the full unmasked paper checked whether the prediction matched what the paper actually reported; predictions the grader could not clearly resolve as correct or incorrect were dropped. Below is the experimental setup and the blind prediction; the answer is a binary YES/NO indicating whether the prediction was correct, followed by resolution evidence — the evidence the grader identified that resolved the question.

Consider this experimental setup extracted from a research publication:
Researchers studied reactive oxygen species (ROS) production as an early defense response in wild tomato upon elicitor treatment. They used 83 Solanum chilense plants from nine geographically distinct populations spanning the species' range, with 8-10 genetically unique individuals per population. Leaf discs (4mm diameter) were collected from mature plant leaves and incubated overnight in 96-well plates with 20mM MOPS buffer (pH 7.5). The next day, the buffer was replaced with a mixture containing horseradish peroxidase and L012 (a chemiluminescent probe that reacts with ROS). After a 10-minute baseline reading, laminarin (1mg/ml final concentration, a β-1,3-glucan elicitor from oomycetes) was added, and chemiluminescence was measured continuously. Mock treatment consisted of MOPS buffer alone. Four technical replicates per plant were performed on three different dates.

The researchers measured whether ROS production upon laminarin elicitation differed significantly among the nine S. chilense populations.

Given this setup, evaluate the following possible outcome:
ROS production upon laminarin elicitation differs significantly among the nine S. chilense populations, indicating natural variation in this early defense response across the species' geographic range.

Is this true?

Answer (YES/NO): YES